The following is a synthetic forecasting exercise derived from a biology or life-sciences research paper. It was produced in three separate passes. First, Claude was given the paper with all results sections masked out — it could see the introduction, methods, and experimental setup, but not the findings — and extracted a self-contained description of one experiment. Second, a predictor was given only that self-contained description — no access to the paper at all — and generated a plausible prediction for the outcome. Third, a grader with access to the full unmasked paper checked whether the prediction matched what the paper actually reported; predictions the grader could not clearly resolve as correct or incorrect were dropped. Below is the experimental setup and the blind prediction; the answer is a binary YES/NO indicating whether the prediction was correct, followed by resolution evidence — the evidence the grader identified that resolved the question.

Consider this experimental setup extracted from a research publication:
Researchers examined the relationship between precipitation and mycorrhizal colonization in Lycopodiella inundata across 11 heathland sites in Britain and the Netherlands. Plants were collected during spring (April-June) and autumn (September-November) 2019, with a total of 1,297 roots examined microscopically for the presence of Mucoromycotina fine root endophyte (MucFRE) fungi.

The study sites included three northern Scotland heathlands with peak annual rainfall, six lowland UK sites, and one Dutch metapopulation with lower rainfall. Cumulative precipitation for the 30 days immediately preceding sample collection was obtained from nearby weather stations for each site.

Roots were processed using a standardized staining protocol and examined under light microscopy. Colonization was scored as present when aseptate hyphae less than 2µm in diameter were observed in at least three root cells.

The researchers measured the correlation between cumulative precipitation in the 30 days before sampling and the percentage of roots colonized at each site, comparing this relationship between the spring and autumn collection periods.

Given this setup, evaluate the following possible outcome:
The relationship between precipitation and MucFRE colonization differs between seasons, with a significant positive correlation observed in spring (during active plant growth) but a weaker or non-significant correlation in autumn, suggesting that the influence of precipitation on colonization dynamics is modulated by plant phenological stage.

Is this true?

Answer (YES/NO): NO